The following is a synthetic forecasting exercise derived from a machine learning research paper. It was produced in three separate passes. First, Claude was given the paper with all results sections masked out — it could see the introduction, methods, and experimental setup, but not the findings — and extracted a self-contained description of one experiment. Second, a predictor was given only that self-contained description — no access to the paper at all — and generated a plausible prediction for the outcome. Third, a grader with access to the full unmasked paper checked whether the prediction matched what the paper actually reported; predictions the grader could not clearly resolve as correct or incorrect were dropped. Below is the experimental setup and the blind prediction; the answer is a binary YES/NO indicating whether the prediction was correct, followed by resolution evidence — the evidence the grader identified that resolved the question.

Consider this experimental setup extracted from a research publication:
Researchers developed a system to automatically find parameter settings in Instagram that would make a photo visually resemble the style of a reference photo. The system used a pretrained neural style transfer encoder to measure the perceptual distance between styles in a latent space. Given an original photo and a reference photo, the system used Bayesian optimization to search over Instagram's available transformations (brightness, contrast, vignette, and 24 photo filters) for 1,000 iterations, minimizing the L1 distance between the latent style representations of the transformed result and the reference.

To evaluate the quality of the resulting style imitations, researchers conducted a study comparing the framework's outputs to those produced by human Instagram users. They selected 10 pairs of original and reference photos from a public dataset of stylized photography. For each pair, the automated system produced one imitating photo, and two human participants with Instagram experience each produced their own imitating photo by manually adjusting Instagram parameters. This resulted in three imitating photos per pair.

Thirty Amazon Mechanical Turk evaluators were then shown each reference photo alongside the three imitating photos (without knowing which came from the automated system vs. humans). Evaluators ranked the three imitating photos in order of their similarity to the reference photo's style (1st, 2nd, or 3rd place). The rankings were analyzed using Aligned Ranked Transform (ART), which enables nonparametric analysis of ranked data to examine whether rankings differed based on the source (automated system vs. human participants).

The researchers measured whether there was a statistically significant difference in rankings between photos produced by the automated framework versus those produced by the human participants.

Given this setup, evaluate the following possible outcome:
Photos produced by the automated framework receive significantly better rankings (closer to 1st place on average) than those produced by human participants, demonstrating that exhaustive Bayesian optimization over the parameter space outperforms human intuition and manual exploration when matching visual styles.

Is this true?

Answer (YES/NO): NO